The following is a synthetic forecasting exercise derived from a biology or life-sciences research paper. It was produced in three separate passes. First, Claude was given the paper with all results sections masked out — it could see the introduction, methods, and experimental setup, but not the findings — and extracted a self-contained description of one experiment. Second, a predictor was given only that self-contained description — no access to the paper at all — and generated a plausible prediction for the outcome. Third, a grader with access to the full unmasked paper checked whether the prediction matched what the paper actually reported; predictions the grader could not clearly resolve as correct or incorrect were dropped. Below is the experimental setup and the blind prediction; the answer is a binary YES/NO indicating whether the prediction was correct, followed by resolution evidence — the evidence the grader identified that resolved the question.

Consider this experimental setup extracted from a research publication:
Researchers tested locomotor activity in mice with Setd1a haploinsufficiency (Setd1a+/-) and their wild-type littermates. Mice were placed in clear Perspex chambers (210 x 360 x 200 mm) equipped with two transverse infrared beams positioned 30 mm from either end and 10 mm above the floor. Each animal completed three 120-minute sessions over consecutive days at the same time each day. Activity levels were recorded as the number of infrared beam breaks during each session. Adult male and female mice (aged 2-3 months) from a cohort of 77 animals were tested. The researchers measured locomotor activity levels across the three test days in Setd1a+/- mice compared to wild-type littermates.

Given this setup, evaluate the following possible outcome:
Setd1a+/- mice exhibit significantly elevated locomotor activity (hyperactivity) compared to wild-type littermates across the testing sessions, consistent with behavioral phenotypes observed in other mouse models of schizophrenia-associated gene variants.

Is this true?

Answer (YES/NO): NO